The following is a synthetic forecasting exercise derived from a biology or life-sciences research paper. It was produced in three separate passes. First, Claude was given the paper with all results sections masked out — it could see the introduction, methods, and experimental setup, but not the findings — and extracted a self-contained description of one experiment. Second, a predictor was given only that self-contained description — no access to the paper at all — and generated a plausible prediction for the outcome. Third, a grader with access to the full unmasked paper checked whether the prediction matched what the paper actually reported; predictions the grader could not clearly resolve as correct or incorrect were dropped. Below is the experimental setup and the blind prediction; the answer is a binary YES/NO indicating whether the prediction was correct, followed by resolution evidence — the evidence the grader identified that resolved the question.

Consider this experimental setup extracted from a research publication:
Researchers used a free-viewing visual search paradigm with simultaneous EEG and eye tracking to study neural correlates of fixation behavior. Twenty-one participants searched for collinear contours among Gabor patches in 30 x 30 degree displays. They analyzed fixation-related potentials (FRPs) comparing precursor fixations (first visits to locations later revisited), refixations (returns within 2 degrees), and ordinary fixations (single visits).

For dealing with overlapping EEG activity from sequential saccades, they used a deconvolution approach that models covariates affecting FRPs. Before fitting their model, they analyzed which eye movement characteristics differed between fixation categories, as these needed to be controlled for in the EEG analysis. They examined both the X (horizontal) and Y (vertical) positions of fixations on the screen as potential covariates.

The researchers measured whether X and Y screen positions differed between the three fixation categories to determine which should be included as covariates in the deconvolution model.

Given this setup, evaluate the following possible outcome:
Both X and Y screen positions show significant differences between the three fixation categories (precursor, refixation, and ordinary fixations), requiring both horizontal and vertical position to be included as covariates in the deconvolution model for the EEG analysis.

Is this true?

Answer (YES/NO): NO